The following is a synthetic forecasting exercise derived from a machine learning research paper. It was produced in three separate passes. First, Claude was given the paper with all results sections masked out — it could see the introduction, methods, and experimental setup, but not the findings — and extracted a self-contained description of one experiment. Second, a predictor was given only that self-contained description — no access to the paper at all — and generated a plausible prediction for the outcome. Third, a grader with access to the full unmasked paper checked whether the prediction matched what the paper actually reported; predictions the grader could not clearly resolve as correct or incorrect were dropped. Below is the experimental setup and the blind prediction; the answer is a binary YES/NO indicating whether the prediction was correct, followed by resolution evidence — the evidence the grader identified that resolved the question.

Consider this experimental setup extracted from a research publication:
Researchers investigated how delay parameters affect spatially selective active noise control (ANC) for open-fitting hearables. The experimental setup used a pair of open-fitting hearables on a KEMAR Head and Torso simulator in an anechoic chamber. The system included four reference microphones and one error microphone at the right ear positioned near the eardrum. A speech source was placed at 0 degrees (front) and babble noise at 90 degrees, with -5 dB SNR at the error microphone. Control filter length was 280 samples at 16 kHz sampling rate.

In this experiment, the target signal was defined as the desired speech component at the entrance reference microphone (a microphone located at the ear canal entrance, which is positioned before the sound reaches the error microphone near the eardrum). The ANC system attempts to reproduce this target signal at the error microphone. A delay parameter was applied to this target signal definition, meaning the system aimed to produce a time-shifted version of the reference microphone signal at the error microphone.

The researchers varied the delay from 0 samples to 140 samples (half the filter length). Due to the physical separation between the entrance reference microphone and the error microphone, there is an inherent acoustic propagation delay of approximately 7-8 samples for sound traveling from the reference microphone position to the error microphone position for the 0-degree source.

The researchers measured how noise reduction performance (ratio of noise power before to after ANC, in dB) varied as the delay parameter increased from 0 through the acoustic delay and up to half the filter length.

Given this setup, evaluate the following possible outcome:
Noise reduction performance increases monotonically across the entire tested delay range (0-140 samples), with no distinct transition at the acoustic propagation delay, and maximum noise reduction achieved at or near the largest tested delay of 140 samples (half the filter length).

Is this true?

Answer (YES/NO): NO